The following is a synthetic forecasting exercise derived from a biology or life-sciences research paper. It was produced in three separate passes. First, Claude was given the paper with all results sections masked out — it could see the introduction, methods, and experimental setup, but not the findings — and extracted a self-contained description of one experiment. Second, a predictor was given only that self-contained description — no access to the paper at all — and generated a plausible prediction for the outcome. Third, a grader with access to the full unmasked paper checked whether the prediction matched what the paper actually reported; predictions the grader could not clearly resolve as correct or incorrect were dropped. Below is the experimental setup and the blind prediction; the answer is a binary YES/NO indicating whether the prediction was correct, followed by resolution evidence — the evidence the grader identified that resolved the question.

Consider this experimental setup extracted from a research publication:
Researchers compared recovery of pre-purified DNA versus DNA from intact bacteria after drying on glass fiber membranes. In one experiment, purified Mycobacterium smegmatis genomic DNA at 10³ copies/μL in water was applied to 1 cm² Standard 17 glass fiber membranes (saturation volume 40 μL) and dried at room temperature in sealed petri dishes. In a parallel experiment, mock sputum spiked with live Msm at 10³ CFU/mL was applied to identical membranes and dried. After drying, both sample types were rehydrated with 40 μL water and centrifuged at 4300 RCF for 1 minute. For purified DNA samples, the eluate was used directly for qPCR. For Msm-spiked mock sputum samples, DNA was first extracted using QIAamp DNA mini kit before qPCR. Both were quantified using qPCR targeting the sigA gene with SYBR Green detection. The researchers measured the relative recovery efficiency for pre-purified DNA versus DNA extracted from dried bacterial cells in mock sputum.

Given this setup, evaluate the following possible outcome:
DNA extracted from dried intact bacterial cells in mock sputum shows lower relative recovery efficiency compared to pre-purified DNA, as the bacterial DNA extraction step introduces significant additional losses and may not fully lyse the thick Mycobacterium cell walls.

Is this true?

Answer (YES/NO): YES